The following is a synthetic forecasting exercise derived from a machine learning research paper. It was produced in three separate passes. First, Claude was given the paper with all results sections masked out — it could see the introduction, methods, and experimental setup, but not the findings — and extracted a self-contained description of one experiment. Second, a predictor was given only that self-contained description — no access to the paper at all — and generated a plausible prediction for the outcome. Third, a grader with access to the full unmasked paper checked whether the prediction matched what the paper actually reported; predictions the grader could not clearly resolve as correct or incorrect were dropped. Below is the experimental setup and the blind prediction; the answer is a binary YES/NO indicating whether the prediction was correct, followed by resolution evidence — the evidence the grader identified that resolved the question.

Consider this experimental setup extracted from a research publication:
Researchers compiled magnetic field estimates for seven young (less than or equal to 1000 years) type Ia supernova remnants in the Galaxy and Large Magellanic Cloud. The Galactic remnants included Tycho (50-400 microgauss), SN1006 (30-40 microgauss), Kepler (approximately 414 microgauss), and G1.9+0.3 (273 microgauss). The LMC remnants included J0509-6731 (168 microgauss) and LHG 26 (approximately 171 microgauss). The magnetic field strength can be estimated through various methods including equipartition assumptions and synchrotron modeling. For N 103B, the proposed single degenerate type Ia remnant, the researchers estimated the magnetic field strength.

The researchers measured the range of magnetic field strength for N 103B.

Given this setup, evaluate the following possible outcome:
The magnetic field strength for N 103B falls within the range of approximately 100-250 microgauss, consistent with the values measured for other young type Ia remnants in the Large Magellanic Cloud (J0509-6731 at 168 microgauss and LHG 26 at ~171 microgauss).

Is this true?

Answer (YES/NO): NO